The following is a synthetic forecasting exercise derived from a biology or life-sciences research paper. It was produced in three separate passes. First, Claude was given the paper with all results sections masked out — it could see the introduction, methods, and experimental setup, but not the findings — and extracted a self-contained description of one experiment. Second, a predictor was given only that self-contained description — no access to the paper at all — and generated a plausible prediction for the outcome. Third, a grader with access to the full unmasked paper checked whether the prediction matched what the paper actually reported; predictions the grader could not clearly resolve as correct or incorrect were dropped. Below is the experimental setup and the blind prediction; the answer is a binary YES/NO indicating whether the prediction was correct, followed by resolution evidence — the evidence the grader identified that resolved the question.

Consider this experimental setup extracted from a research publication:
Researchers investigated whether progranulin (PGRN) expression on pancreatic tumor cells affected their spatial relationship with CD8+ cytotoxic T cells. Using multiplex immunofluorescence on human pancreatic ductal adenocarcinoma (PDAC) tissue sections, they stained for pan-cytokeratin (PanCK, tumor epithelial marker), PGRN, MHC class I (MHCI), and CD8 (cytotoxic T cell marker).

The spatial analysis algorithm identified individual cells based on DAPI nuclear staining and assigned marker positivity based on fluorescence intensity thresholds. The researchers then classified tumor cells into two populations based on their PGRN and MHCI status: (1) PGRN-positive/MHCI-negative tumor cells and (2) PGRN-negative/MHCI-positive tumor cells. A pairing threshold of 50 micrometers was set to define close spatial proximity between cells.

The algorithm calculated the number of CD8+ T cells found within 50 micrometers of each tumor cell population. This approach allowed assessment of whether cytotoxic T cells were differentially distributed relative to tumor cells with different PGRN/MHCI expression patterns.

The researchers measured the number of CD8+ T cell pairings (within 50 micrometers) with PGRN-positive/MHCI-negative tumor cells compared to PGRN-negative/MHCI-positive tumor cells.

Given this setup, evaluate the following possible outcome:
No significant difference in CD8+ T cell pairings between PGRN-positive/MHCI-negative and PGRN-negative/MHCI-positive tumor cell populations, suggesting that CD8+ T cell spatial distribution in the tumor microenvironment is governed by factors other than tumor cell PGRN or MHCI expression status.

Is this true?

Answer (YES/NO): NO